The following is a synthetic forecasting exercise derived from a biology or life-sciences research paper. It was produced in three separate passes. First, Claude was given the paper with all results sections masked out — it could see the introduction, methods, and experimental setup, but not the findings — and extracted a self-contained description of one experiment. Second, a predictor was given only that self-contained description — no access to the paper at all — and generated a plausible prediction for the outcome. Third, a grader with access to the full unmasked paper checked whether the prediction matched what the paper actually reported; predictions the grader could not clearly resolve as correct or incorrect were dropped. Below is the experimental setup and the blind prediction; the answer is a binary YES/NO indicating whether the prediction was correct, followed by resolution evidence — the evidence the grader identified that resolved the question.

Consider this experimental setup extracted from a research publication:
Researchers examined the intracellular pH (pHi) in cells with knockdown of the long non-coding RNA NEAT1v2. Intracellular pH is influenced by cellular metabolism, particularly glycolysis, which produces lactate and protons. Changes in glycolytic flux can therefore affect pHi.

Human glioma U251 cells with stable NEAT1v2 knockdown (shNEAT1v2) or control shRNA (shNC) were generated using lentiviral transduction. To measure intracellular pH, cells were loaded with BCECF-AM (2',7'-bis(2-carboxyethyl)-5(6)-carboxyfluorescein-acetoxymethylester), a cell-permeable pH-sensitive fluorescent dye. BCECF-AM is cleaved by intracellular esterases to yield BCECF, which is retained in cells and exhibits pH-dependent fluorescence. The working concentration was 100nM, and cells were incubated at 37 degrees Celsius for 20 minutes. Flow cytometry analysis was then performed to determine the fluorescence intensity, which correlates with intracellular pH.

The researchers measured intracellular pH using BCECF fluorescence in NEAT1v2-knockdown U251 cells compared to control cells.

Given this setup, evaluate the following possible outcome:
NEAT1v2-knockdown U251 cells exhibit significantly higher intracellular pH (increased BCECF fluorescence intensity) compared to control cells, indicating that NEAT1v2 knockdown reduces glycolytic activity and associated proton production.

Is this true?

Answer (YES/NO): YES